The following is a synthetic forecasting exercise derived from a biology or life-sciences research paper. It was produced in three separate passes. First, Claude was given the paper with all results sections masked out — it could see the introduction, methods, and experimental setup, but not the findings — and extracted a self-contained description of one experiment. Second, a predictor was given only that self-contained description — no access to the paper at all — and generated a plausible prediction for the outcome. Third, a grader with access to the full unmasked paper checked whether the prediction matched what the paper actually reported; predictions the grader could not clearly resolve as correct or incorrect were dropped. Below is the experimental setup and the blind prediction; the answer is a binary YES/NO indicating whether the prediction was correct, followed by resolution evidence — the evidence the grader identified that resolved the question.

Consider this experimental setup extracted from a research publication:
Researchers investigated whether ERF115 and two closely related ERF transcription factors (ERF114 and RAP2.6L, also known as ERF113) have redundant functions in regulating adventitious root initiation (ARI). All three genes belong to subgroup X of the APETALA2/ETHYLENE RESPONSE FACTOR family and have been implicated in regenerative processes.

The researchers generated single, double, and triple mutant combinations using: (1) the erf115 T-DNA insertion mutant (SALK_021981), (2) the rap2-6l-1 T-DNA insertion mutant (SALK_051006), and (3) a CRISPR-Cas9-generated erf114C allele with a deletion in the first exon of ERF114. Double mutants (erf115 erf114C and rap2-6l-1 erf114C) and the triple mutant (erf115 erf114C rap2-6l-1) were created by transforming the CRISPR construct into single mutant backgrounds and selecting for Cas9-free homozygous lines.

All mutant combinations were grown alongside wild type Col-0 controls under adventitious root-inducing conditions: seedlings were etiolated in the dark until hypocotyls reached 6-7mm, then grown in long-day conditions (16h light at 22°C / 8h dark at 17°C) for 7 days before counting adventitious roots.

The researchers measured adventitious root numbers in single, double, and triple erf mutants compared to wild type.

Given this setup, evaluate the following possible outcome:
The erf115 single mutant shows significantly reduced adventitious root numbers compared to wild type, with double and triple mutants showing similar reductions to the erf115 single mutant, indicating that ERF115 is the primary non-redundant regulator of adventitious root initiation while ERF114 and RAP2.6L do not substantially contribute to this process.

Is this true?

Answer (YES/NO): NO